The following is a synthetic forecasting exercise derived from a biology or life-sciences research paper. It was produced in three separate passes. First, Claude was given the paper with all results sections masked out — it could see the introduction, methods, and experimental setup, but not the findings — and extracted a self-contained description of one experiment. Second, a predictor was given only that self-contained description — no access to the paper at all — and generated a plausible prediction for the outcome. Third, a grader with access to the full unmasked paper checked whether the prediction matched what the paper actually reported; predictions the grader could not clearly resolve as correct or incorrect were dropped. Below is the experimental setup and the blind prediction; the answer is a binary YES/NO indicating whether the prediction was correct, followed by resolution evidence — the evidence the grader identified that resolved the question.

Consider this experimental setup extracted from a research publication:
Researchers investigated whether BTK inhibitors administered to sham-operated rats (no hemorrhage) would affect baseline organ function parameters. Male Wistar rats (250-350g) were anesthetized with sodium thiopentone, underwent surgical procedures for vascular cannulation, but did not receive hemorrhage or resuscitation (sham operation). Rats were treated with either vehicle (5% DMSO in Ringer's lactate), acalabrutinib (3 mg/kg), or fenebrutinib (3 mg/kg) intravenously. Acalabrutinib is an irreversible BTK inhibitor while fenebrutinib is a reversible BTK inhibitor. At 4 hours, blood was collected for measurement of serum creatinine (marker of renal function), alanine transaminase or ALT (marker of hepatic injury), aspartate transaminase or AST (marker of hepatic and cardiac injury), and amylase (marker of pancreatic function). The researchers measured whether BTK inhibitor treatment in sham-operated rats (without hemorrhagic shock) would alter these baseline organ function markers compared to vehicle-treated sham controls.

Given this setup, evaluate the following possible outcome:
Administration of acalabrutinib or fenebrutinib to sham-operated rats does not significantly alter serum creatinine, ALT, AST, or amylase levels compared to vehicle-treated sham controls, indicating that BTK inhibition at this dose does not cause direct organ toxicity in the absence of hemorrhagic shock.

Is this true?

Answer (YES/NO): YES